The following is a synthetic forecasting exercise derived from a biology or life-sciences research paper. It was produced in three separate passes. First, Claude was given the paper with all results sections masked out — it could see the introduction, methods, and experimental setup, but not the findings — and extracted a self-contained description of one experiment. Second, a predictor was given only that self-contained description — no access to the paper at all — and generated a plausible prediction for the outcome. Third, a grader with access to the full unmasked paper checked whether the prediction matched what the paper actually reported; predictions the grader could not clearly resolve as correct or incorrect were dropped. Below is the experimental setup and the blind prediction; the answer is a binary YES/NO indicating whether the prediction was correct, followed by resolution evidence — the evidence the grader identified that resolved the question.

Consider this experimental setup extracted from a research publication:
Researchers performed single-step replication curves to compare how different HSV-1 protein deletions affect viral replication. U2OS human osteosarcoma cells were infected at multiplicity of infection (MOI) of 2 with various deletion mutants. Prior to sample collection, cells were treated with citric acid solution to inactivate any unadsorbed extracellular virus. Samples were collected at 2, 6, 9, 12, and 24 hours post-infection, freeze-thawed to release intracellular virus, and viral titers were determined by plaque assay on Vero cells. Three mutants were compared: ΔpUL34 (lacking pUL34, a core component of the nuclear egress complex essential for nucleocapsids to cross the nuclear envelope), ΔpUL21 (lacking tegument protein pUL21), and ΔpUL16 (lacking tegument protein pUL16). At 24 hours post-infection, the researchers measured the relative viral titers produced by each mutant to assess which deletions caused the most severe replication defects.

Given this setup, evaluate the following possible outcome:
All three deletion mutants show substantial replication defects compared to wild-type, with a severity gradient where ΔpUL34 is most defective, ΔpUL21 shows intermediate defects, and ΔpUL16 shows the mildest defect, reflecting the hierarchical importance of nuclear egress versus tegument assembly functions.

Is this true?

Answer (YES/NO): NO